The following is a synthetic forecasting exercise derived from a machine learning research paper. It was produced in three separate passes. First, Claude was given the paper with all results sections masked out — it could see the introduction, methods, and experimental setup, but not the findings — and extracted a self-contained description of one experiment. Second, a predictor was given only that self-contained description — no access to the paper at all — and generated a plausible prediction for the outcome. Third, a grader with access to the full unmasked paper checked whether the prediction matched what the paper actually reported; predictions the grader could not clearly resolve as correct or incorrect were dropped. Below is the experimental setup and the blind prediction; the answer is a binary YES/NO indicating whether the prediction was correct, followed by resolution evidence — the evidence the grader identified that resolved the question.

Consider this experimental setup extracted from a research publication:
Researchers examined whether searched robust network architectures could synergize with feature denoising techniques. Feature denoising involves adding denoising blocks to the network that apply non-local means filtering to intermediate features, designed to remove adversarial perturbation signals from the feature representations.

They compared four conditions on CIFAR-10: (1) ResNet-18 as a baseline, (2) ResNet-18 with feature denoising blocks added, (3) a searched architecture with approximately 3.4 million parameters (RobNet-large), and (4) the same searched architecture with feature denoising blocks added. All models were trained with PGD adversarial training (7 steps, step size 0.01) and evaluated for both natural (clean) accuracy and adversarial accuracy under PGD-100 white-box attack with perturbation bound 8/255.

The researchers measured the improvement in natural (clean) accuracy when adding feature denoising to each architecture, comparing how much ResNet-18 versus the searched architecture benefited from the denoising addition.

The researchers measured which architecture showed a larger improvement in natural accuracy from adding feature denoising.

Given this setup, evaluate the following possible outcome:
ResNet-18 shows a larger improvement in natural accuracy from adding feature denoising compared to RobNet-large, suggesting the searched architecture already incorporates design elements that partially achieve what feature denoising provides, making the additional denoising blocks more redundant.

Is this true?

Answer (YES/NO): NO